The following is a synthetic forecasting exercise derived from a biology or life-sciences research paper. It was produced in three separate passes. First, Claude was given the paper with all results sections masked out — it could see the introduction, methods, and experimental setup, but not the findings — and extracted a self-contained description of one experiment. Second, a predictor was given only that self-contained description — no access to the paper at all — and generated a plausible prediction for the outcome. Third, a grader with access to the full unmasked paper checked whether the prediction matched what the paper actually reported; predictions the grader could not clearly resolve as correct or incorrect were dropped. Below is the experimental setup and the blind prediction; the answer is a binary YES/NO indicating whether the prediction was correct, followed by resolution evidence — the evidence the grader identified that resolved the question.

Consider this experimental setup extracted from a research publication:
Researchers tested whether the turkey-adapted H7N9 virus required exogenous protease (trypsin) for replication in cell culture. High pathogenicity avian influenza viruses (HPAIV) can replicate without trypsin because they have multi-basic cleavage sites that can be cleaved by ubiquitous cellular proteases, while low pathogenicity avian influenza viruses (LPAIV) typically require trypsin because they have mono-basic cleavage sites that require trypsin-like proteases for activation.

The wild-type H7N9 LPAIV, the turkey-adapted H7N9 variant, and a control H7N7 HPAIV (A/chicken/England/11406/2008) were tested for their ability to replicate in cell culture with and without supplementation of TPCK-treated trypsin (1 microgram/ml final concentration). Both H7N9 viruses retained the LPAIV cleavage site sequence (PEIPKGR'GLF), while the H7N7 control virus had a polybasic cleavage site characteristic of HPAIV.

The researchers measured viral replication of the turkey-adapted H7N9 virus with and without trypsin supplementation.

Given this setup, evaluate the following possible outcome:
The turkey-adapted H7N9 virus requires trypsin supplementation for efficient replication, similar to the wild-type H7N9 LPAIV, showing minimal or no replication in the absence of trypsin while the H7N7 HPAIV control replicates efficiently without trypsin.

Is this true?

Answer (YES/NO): YES